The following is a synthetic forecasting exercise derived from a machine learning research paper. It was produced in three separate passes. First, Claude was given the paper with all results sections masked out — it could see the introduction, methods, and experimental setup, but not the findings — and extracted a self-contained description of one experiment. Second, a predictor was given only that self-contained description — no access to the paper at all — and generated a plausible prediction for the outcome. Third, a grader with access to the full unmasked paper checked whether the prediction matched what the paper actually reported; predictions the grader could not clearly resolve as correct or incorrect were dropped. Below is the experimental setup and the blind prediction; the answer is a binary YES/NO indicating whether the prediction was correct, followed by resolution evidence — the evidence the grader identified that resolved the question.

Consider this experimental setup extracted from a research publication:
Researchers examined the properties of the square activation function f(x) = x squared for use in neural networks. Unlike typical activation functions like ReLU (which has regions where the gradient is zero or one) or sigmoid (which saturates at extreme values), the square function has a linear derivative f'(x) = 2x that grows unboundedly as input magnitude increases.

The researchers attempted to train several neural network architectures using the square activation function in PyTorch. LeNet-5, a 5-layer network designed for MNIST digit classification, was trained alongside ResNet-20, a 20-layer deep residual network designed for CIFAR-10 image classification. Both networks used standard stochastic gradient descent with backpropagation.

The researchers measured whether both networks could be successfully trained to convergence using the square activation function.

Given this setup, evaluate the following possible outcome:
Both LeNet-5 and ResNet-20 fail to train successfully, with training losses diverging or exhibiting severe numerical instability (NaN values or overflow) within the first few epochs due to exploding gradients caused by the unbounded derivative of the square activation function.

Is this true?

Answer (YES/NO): NO